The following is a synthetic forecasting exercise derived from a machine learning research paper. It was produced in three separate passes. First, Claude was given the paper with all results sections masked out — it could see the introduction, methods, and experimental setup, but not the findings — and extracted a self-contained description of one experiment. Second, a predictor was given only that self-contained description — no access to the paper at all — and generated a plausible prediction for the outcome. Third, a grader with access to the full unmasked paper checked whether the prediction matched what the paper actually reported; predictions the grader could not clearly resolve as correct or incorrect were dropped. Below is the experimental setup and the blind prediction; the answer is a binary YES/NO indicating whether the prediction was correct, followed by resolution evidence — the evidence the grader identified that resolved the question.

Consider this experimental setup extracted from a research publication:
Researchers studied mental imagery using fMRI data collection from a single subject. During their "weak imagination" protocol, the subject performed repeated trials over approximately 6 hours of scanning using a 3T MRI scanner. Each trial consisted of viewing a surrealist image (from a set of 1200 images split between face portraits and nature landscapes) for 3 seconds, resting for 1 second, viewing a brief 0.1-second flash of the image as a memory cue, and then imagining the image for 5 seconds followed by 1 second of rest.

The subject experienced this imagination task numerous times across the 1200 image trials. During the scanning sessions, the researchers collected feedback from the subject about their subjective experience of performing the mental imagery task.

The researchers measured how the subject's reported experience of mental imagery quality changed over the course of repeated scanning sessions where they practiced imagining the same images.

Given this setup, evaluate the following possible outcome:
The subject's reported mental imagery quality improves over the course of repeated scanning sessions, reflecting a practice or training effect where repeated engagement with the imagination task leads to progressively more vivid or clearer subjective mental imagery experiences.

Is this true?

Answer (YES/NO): YES